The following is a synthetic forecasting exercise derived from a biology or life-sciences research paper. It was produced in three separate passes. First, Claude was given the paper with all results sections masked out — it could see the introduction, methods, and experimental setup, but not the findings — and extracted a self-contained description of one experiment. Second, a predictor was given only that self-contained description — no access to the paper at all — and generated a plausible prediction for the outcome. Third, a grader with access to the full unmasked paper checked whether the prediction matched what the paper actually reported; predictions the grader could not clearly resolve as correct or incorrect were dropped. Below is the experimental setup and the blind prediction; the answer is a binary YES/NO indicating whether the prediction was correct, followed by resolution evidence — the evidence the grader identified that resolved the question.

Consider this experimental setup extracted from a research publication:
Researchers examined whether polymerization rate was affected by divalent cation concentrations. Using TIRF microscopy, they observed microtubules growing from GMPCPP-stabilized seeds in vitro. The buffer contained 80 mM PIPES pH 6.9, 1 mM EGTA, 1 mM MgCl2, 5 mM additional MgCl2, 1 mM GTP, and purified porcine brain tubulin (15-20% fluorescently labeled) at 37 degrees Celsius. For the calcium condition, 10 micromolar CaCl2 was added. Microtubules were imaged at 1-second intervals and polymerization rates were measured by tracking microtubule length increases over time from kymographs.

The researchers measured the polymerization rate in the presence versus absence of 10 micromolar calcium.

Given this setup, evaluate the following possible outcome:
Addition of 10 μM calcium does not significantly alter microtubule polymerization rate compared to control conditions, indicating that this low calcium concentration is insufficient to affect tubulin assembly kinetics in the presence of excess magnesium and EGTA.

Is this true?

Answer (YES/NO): YES